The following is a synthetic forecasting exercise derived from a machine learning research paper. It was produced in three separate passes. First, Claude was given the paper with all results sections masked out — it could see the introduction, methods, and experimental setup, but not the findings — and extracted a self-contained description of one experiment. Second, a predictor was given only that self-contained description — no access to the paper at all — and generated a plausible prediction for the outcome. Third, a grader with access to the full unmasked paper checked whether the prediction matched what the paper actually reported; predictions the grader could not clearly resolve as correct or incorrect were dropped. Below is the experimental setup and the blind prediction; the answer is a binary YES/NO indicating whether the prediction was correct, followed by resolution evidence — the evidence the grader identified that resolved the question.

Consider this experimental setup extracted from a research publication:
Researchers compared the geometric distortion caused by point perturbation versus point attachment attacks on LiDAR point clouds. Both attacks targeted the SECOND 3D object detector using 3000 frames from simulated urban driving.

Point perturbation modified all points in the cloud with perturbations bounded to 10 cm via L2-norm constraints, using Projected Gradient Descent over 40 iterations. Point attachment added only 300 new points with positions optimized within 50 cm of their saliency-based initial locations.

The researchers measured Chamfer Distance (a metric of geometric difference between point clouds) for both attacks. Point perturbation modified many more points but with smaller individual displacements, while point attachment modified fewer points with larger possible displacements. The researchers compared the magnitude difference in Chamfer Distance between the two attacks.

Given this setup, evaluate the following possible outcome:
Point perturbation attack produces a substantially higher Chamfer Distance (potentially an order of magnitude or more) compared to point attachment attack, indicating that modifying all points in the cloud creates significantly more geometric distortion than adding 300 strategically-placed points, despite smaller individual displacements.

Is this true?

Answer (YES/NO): YES